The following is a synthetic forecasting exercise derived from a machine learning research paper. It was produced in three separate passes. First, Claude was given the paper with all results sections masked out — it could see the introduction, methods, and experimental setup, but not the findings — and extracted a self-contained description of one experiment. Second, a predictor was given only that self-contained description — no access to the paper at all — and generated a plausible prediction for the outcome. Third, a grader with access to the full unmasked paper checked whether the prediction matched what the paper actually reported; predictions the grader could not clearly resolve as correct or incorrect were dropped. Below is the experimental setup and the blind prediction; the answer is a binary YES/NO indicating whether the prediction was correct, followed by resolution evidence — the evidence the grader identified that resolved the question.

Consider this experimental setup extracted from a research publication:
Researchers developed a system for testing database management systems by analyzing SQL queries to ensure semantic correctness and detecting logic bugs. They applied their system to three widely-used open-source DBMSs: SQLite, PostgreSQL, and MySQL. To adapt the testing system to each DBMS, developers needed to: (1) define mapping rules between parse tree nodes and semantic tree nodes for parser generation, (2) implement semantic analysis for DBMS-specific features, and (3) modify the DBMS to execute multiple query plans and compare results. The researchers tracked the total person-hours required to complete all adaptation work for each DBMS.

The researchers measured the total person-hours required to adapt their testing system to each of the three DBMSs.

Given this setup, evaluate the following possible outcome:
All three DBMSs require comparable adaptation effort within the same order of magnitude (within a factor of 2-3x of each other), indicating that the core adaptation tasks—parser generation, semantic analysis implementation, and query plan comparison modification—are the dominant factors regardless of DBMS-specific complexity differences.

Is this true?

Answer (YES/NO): YES